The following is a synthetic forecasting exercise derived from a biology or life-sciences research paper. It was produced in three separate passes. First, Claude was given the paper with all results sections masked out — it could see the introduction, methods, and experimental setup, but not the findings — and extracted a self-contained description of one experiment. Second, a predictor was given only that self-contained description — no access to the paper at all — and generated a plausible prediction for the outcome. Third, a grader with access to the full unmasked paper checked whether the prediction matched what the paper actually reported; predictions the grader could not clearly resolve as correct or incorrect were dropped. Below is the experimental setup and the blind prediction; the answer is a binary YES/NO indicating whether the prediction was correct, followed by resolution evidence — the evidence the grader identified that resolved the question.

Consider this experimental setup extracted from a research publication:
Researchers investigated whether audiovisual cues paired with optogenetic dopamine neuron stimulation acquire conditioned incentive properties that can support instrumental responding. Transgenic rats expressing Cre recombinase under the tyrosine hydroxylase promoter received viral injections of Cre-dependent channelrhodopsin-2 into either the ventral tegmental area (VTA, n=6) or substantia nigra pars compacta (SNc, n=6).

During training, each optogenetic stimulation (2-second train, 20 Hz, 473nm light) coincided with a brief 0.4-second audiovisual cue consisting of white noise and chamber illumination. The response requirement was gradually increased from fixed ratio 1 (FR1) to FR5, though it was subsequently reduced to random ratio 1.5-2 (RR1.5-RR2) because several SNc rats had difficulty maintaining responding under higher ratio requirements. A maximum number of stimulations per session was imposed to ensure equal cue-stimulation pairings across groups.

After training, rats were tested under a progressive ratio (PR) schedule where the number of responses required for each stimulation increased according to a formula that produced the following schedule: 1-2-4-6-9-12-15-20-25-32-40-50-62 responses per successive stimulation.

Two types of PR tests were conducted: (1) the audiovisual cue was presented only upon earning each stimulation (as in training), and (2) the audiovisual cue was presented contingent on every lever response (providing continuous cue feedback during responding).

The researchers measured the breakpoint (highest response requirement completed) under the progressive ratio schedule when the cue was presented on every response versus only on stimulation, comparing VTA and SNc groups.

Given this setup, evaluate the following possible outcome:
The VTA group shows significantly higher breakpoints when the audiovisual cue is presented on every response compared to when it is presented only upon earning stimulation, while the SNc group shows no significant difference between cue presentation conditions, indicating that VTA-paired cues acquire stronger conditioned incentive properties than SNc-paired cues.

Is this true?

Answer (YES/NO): YES